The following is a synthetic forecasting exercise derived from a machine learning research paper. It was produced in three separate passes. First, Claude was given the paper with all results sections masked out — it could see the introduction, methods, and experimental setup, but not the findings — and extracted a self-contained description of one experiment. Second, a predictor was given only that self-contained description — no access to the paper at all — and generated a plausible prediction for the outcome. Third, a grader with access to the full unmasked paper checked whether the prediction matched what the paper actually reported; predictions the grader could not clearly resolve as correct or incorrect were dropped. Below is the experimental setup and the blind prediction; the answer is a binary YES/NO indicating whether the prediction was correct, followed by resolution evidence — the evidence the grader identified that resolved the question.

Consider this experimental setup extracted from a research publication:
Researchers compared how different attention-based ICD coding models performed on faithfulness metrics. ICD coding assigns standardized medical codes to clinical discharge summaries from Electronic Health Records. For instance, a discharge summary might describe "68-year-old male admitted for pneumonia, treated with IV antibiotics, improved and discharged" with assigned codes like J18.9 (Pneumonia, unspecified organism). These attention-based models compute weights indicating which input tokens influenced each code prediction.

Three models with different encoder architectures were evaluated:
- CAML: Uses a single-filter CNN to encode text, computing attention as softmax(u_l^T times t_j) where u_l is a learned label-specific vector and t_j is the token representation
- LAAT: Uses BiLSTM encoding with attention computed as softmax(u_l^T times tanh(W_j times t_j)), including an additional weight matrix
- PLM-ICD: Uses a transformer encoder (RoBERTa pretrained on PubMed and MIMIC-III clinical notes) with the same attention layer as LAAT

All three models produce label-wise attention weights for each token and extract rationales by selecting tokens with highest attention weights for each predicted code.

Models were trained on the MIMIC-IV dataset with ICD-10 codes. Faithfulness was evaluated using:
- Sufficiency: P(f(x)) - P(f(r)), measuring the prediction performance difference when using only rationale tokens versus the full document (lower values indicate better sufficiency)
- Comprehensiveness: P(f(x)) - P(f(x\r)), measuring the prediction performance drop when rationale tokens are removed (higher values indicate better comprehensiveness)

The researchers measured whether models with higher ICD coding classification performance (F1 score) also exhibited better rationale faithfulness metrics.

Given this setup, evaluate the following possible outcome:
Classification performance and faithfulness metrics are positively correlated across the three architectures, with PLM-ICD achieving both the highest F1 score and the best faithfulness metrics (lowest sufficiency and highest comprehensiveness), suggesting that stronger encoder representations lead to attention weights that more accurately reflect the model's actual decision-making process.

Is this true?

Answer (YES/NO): NO